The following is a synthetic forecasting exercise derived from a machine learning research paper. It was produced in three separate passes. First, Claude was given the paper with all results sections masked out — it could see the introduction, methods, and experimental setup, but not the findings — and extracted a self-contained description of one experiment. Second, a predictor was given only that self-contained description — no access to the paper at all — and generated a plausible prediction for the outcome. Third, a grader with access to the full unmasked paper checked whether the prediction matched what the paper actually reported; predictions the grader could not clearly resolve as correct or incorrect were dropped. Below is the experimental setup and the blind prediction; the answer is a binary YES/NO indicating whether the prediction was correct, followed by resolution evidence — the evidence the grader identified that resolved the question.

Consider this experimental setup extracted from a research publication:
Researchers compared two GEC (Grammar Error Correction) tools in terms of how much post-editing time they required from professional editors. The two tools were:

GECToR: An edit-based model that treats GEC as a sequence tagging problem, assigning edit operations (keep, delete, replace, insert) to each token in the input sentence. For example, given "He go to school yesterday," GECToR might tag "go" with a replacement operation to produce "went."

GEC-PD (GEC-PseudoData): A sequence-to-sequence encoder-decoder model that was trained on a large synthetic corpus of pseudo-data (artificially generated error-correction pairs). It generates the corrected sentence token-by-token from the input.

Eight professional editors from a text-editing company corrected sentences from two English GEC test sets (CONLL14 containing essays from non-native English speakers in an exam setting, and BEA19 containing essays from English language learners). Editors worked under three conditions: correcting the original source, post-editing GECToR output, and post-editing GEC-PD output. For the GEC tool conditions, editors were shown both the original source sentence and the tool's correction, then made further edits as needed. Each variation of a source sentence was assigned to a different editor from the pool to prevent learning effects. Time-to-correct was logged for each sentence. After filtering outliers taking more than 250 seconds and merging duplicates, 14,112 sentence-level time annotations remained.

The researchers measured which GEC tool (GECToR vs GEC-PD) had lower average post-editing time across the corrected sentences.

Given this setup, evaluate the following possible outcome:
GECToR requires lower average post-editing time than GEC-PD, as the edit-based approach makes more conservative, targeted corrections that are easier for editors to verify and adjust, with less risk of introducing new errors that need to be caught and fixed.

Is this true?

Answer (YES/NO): YES